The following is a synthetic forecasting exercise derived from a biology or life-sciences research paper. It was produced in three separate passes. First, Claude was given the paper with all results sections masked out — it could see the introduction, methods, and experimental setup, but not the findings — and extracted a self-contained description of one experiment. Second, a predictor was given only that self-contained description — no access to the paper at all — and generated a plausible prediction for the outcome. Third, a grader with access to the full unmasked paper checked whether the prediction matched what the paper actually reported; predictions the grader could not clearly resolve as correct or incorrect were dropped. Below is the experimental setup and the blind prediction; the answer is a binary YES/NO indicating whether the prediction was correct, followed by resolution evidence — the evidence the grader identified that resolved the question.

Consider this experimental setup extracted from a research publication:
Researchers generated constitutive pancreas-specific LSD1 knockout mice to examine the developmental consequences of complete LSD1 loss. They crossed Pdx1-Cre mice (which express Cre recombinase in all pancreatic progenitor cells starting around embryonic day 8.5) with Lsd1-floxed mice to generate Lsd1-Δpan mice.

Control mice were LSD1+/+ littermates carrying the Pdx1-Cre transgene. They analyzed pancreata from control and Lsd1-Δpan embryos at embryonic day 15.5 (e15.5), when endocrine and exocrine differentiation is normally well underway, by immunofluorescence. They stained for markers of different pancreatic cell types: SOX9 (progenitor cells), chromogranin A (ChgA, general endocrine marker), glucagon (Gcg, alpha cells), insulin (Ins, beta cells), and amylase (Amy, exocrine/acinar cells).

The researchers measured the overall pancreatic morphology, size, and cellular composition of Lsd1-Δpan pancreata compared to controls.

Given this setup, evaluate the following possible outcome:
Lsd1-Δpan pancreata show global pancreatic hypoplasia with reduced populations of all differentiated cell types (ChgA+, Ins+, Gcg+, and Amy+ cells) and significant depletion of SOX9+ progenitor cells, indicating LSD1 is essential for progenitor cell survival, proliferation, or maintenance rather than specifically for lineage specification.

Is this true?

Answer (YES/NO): NO